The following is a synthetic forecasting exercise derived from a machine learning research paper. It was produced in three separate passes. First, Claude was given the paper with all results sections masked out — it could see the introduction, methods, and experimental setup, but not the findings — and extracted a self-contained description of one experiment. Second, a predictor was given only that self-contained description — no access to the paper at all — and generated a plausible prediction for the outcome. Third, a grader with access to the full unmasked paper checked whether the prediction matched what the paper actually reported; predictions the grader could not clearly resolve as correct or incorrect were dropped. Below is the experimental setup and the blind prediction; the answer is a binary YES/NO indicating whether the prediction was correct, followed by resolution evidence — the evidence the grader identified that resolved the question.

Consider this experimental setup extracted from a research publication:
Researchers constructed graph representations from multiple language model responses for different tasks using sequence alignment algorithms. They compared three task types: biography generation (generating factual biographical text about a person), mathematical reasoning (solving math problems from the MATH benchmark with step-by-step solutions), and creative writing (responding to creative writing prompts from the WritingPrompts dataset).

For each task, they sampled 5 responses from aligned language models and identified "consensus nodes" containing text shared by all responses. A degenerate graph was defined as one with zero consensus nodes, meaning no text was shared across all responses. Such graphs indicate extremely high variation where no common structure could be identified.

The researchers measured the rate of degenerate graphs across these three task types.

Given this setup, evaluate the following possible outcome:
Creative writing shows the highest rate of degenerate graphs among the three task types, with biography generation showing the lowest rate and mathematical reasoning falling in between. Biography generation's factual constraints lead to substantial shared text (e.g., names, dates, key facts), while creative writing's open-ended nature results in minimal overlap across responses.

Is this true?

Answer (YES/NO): NO